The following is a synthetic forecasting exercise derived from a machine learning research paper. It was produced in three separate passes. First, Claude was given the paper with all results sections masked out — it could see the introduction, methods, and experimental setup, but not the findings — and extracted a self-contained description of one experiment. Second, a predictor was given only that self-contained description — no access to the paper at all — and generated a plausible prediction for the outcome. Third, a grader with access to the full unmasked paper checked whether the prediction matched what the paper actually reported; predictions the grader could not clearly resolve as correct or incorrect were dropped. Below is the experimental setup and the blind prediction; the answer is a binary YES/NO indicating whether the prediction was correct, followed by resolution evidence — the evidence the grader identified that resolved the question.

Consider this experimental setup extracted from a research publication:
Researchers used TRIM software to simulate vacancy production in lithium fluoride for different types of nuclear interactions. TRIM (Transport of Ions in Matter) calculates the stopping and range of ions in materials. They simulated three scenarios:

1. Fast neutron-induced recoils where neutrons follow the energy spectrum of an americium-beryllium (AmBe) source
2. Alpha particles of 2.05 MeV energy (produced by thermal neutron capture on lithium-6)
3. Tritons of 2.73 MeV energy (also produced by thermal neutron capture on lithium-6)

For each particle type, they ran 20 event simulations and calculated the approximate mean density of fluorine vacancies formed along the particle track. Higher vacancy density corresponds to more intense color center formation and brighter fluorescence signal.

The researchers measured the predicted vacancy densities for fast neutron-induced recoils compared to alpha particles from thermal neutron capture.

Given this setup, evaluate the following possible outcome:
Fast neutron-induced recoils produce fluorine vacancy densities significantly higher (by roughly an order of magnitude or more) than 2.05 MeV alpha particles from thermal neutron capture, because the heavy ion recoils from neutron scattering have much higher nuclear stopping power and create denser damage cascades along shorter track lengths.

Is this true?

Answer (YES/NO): YES